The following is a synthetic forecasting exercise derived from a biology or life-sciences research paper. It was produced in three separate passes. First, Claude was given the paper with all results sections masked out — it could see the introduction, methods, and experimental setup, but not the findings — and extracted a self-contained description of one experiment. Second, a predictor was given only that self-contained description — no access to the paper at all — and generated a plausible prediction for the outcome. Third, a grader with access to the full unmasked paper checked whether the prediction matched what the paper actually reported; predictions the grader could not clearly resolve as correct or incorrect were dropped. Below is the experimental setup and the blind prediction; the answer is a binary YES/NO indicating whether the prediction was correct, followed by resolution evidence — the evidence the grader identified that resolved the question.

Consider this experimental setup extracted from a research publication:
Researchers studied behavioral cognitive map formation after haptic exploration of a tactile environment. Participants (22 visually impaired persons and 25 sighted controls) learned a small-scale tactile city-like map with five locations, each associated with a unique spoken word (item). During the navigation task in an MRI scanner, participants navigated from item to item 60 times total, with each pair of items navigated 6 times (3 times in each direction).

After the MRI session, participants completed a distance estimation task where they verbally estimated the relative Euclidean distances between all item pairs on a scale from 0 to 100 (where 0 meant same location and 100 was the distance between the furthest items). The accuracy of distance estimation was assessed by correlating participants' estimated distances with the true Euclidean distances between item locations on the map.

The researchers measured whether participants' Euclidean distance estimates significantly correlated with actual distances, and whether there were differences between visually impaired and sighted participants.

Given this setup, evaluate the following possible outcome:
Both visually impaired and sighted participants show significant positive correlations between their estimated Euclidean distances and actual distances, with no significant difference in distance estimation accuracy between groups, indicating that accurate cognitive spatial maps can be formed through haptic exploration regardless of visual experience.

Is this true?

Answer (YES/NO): YES